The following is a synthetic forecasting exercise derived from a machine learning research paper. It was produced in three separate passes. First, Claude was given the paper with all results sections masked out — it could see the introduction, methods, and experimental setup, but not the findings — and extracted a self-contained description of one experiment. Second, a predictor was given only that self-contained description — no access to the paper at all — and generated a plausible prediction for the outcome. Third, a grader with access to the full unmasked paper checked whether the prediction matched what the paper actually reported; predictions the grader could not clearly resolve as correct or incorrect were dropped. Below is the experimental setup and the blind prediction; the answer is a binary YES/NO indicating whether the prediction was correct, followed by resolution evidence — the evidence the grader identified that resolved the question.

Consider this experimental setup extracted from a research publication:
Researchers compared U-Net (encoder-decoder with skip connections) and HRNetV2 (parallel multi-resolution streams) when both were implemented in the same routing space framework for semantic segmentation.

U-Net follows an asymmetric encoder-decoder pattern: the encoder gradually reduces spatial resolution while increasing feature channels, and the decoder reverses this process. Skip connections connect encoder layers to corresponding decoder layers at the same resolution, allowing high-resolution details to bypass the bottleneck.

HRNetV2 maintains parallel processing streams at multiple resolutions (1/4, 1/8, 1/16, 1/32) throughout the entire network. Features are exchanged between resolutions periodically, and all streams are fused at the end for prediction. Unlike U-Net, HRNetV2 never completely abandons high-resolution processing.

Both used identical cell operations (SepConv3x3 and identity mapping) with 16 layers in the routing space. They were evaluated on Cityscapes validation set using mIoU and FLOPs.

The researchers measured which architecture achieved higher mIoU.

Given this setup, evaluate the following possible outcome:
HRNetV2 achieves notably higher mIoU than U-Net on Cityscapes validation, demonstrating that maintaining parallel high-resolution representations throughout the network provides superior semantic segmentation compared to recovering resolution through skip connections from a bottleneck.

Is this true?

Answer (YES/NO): NO